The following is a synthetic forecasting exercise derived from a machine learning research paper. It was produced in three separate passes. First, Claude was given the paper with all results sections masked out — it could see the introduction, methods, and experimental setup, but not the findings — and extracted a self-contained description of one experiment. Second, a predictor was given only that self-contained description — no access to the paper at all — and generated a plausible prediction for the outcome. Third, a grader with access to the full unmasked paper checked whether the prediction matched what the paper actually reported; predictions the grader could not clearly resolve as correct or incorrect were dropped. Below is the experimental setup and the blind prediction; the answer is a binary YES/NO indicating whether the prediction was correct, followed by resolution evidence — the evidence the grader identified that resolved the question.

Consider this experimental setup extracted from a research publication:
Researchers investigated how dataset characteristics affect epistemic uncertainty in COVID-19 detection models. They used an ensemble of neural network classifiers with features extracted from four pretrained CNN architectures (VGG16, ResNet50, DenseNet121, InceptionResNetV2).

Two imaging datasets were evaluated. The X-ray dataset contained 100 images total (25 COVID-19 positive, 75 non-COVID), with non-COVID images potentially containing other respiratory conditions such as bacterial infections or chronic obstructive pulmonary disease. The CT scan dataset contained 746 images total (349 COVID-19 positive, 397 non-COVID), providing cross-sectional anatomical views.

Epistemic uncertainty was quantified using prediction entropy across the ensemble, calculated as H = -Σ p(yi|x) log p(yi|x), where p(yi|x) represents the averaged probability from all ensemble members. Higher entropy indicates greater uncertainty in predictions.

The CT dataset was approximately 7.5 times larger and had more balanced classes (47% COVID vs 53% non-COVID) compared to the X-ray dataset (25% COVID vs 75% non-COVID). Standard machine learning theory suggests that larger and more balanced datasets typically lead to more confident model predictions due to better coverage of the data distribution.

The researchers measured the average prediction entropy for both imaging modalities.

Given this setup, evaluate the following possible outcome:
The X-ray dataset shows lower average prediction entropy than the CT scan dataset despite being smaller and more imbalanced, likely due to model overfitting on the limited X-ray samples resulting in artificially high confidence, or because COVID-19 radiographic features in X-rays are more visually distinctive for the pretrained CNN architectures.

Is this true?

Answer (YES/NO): YES